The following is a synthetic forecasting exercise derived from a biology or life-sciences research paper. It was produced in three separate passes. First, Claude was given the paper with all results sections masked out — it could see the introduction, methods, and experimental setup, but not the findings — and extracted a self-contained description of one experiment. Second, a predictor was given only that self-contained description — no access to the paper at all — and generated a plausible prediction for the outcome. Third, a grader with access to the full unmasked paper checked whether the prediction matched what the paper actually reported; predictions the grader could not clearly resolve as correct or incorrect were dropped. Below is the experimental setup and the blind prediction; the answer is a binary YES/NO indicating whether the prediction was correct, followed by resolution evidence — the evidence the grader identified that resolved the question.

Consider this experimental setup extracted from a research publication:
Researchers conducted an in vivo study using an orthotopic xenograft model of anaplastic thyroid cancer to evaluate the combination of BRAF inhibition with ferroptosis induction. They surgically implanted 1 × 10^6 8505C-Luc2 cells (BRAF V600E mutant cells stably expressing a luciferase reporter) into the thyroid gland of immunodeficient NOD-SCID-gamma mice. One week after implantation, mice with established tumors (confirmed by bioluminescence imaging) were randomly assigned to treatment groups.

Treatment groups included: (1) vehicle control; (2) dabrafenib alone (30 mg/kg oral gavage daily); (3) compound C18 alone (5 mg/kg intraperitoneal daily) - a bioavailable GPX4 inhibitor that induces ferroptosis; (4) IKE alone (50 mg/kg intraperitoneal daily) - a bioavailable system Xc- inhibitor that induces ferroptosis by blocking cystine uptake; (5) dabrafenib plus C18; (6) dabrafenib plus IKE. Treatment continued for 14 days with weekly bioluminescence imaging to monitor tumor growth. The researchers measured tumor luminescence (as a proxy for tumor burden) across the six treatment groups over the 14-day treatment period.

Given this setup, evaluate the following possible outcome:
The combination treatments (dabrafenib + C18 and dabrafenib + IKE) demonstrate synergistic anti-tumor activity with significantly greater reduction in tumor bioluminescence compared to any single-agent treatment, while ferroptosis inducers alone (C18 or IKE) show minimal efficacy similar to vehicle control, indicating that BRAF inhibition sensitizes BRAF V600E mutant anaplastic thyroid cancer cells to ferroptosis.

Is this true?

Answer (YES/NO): NO